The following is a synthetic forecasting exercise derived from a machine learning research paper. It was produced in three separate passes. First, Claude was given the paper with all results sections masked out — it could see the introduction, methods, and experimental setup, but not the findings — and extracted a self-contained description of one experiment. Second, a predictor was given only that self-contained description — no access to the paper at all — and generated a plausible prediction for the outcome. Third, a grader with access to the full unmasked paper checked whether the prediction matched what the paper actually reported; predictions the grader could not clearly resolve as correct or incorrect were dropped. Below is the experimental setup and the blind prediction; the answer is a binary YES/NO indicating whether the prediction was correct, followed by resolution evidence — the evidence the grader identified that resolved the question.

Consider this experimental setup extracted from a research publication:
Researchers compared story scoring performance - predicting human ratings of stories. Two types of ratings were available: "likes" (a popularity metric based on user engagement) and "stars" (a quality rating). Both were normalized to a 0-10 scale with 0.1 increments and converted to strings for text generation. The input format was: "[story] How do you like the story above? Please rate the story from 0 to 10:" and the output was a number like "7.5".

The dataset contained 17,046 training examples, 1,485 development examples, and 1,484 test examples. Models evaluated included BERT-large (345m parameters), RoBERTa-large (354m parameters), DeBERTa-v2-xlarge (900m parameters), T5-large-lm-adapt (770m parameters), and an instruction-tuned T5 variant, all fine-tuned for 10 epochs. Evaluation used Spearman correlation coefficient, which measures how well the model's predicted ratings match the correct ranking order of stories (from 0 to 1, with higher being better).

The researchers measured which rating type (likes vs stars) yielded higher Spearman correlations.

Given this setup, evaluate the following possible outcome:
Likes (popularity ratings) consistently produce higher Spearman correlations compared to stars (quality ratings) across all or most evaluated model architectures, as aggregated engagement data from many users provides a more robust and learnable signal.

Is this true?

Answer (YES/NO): YES